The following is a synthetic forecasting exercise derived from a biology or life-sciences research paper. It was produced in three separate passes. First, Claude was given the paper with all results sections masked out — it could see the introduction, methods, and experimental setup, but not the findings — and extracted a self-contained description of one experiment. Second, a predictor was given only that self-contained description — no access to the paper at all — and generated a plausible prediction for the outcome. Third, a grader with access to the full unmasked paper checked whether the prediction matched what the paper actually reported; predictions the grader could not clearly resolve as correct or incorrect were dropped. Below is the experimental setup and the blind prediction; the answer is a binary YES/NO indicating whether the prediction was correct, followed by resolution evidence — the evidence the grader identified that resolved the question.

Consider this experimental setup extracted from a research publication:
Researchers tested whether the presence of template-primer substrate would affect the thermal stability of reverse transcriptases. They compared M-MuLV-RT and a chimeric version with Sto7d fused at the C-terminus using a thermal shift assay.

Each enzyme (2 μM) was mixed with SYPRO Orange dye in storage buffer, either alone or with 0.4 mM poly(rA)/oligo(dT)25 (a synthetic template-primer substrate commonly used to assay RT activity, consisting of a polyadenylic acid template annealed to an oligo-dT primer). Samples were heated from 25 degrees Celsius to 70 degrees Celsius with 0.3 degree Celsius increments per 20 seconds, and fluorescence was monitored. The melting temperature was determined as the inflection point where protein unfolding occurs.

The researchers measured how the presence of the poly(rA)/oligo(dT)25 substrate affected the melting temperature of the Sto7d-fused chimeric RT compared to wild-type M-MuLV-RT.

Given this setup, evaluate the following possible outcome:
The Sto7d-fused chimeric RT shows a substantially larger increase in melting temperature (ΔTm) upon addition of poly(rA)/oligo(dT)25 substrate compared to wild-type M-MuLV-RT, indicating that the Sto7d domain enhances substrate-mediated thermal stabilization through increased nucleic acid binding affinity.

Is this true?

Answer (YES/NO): NO